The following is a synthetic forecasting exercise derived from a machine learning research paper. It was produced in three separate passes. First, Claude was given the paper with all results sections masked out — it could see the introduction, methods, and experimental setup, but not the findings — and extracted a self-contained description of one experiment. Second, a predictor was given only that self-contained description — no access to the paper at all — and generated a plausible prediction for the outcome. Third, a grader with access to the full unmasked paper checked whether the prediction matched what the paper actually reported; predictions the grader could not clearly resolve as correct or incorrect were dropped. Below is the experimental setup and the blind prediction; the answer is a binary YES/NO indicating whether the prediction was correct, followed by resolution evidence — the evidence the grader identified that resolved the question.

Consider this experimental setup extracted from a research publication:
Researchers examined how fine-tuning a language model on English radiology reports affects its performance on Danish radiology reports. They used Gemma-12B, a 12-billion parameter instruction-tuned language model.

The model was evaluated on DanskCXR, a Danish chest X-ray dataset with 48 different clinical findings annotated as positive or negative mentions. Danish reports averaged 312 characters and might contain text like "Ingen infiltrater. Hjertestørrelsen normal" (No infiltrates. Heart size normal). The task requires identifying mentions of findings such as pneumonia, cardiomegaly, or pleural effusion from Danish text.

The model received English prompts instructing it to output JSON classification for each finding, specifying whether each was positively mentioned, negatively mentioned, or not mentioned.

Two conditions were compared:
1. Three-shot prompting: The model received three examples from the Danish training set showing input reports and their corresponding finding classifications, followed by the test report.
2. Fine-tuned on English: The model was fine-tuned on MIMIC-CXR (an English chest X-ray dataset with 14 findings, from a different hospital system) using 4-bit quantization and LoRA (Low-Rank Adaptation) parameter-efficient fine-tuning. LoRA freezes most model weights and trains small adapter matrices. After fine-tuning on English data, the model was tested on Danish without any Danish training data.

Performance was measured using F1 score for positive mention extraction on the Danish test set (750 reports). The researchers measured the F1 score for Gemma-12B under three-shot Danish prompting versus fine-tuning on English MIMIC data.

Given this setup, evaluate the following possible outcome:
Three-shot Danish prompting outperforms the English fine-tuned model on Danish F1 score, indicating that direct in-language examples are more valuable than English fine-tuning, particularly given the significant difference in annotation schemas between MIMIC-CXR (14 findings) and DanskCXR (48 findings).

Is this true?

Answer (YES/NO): YES